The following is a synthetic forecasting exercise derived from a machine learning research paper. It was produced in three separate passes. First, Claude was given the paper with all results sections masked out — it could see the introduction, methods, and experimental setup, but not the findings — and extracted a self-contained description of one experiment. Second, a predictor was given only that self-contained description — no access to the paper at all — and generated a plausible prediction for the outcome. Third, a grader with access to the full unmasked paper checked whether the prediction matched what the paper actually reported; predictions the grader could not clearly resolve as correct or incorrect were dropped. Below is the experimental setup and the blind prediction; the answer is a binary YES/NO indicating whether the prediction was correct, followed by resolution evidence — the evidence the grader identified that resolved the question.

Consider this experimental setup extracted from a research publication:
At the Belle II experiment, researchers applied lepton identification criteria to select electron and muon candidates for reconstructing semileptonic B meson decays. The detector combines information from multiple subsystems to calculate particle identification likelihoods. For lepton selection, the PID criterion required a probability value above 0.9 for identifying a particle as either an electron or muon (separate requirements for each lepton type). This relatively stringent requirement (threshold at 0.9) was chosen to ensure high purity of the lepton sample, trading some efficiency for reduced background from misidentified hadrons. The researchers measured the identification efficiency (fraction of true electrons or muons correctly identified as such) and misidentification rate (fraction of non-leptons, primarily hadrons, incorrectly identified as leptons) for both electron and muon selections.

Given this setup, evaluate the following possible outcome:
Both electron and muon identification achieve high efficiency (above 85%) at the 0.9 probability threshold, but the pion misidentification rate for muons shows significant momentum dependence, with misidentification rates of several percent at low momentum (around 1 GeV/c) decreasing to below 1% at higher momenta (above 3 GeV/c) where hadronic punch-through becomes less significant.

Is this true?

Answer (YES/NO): NO